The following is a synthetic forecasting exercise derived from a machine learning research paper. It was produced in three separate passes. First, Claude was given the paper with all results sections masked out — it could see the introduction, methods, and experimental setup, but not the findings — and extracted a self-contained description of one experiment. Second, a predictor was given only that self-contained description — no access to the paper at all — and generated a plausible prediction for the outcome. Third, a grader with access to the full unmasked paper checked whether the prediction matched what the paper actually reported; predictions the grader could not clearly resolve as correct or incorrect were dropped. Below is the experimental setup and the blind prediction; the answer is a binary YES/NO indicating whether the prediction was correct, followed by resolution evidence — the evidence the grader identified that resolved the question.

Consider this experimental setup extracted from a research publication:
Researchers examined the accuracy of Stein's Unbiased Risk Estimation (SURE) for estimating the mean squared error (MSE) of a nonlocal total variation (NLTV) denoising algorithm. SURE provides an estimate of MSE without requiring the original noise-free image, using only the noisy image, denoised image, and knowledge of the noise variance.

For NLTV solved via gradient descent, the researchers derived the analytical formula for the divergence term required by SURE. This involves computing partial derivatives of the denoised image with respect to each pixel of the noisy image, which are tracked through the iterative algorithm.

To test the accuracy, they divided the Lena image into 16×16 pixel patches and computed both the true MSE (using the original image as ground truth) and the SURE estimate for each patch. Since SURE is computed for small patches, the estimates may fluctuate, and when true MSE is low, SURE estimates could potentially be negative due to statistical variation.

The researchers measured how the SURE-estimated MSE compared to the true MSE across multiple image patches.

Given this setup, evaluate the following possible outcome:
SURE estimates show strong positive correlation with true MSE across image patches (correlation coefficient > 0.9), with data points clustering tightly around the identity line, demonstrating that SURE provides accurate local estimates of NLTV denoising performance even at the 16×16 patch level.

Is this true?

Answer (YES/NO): NO